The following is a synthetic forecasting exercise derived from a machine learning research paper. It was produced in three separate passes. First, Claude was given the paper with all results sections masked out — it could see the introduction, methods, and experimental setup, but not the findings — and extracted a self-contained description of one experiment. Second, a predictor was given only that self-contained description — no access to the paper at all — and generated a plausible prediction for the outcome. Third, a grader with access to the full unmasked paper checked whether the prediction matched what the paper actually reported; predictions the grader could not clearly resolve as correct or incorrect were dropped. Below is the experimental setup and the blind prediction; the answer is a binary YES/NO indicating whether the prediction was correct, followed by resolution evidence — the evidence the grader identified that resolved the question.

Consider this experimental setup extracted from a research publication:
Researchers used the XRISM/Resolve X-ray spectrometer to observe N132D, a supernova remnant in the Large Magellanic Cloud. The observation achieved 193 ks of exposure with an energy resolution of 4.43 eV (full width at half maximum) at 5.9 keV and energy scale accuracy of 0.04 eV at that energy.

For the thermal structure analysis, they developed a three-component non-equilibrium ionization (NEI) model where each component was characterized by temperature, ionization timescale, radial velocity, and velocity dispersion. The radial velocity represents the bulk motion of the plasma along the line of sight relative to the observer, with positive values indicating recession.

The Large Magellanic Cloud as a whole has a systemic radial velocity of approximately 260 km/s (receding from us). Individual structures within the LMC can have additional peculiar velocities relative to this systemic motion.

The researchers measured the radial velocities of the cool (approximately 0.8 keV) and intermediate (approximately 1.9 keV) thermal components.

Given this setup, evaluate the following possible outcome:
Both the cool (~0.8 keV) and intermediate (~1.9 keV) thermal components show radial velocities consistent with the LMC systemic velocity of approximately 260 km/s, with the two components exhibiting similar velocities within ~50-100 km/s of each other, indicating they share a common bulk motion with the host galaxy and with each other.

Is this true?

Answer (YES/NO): YES